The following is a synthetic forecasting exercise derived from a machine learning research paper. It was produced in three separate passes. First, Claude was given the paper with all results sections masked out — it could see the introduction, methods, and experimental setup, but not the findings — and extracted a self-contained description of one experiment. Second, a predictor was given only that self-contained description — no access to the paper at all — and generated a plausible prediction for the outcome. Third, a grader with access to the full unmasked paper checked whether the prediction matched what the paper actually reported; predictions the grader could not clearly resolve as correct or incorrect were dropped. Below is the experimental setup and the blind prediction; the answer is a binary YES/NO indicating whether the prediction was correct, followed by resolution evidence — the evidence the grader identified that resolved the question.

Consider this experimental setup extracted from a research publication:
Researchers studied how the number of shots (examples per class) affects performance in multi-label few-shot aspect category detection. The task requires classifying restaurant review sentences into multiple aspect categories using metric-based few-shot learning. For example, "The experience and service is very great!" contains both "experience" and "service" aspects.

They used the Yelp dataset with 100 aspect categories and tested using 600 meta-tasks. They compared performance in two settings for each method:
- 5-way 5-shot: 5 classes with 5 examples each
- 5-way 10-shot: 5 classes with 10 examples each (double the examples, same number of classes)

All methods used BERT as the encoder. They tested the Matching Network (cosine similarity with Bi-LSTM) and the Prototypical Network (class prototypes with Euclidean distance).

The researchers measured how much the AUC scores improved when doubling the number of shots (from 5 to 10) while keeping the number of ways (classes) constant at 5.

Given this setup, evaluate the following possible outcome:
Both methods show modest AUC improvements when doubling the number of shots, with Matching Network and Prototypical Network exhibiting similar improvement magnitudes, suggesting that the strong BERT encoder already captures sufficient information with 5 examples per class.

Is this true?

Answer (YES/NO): NO